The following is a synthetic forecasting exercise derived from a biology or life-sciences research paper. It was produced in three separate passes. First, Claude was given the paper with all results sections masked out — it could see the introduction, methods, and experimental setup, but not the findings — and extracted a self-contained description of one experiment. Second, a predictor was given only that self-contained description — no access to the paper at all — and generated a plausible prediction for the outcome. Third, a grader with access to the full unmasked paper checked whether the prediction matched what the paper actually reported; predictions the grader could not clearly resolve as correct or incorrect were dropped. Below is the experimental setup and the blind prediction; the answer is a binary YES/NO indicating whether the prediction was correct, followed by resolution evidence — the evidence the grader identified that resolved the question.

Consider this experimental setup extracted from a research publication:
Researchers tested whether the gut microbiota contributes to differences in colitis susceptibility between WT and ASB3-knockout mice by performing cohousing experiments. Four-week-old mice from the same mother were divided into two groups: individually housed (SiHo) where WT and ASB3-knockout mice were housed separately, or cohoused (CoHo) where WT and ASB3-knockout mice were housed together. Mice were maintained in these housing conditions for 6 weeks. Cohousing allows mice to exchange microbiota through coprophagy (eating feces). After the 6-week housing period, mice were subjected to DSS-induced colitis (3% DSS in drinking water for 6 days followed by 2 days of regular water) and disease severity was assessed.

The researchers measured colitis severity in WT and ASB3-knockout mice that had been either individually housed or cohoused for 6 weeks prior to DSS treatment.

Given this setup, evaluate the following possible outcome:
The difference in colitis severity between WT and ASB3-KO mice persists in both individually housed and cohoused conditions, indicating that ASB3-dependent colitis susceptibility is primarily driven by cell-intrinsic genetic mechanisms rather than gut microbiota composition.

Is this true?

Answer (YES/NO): NO